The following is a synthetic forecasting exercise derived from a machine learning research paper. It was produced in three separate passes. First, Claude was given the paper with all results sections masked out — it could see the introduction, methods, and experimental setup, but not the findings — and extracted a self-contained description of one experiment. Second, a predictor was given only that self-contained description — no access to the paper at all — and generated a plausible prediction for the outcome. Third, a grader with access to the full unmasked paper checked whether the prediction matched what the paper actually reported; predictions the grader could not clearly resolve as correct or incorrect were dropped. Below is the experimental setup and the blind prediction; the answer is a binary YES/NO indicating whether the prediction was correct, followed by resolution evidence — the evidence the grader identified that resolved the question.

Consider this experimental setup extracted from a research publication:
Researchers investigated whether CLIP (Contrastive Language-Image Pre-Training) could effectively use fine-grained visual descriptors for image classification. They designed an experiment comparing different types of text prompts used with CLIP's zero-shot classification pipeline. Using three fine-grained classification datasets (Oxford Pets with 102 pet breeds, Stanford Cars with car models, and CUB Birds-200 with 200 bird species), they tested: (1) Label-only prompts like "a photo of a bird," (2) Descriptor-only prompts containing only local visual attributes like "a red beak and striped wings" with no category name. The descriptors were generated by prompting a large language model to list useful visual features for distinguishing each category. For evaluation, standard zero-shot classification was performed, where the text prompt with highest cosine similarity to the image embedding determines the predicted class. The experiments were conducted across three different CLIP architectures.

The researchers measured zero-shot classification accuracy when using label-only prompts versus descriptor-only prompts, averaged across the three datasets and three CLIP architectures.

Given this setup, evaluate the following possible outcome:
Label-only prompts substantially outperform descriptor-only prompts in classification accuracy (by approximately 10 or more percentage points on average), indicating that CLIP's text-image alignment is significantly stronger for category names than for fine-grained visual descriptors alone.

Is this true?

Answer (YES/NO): YES